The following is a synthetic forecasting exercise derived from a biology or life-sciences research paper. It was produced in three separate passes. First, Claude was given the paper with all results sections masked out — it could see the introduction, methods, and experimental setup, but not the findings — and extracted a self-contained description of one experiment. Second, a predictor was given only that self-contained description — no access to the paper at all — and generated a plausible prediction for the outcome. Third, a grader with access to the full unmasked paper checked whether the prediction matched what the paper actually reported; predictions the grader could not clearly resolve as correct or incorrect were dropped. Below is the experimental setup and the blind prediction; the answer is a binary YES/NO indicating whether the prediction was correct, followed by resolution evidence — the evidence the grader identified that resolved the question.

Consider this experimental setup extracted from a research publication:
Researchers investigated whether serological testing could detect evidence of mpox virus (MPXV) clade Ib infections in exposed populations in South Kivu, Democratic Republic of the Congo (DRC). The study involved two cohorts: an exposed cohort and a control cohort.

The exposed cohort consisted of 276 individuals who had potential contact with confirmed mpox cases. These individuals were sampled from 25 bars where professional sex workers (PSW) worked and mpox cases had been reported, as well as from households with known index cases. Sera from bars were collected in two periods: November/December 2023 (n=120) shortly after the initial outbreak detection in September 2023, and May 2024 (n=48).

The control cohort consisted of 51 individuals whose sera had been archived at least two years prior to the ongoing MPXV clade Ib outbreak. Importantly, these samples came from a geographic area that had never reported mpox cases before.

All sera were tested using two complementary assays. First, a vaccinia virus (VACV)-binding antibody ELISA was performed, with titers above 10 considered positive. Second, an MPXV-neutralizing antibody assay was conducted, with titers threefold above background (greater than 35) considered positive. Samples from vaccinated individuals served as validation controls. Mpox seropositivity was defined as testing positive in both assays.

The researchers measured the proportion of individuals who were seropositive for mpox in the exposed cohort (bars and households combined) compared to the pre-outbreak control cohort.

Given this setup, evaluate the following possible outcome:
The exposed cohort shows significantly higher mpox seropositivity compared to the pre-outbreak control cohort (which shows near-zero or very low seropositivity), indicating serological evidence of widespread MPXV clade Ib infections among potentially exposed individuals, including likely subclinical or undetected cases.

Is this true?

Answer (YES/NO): YES